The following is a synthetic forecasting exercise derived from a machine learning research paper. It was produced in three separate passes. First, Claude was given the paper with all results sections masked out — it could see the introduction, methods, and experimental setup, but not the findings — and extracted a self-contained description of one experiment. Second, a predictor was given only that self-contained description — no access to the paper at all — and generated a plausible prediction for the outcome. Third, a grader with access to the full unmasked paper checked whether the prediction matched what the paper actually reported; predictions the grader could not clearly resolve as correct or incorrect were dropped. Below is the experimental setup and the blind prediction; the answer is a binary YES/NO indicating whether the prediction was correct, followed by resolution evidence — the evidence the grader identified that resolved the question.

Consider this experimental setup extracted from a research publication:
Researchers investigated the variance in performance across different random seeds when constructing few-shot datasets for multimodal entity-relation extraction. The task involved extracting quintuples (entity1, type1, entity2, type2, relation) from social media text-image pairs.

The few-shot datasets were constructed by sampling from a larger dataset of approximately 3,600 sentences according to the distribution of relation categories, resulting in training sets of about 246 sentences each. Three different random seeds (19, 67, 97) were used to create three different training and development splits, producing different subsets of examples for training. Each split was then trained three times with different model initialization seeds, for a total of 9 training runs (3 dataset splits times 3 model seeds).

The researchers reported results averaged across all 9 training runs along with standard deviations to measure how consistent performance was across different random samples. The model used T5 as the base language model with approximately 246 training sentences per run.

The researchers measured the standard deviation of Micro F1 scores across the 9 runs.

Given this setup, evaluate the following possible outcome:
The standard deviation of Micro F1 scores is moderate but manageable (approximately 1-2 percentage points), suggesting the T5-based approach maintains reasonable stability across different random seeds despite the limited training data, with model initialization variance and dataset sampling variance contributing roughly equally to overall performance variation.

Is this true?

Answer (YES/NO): YES